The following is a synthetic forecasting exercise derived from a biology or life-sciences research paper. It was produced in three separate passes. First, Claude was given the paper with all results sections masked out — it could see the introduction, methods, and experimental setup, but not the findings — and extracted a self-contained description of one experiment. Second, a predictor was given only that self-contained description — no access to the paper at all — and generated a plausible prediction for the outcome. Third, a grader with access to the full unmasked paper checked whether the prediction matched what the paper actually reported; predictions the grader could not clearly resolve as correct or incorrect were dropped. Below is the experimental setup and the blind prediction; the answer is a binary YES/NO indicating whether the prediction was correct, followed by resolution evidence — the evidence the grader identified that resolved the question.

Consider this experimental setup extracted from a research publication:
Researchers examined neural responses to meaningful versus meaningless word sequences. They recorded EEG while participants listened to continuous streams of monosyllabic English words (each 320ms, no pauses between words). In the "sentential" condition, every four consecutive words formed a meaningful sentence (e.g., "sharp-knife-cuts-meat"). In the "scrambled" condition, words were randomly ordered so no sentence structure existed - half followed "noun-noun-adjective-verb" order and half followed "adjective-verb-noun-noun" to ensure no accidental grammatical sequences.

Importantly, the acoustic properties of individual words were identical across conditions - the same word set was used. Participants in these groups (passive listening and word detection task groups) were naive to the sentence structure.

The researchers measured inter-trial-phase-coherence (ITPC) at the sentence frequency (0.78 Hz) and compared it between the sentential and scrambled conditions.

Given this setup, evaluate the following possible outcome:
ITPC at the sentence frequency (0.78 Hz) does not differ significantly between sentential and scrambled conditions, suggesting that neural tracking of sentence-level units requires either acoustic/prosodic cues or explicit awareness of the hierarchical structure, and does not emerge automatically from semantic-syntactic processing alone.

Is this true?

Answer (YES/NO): NO